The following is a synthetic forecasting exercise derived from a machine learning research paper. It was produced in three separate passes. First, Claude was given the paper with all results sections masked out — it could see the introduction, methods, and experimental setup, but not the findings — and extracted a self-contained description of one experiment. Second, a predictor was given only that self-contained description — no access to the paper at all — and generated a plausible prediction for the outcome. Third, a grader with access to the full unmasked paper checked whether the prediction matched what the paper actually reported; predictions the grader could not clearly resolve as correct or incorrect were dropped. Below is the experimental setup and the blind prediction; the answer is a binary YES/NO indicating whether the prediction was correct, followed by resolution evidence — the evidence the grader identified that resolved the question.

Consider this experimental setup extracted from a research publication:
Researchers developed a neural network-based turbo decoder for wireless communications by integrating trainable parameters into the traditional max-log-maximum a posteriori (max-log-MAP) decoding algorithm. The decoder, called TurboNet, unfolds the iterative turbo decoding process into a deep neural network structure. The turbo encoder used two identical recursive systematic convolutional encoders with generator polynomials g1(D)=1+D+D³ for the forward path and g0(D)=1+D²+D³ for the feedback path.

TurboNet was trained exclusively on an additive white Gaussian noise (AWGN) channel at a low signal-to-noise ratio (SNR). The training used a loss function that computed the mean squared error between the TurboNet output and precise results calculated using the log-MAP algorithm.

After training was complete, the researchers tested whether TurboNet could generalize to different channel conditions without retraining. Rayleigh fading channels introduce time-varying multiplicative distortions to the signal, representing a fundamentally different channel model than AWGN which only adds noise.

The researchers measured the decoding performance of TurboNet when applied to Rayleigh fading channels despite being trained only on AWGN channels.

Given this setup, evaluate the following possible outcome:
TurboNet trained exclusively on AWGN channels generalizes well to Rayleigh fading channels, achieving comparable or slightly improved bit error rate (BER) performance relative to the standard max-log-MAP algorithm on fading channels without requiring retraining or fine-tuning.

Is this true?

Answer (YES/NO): YES